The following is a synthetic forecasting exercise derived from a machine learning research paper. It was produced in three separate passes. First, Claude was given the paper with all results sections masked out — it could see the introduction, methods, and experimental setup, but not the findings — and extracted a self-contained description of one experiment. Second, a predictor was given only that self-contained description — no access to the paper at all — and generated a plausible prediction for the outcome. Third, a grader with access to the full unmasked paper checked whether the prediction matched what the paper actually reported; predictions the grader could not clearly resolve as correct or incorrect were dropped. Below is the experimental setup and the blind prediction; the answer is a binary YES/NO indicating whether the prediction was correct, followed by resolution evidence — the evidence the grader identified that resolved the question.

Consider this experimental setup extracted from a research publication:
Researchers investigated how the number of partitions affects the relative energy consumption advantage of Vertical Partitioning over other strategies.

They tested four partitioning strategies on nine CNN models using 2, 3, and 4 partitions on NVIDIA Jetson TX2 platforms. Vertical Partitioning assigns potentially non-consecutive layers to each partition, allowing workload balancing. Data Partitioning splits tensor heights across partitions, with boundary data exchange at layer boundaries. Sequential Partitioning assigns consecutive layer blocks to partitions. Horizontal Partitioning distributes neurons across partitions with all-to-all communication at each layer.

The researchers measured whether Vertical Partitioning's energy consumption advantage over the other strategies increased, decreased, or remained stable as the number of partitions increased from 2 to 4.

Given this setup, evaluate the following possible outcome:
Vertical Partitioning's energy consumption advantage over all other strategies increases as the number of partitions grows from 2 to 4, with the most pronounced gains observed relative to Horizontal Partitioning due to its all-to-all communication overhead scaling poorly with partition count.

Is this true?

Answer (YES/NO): NO